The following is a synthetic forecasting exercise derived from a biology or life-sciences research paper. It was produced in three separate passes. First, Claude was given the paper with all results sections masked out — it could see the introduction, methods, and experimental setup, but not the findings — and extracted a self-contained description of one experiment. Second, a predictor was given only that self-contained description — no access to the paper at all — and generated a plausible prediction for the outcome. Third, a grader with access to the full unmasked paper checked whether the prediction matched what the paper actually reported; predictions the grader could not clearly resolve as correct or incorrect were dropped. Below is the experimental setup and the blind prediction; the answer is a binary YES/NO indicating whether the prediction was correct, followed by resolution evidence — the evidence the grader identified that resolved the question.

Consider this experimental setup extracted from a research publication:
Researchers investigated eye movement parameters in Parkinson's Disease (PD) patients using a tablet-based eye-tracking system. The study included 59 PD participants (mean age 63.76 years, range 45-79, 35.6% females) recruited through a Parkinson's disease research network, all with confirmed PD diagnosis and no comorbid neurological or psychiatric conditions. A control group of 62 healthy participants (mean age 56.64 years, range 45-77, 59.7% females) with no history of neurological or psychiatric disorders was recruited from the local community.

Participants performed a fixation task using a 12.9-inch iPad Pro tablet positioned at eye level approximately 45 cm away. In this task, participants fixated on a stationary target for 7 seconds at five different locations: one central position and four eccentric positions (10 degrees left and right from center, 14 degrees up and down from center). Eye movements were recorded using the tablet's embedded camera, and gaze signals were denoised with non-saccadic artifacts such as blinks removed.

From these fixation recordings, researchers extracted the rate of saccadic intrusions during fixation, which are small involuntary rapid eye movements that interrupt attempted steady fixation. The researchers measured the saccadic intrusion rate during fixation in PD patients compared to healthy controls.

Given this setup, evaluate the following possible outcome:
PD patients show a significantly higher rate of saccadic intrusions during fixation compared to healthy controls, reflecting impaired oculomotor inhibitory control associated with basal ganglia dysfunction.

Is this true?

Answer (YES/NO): YES